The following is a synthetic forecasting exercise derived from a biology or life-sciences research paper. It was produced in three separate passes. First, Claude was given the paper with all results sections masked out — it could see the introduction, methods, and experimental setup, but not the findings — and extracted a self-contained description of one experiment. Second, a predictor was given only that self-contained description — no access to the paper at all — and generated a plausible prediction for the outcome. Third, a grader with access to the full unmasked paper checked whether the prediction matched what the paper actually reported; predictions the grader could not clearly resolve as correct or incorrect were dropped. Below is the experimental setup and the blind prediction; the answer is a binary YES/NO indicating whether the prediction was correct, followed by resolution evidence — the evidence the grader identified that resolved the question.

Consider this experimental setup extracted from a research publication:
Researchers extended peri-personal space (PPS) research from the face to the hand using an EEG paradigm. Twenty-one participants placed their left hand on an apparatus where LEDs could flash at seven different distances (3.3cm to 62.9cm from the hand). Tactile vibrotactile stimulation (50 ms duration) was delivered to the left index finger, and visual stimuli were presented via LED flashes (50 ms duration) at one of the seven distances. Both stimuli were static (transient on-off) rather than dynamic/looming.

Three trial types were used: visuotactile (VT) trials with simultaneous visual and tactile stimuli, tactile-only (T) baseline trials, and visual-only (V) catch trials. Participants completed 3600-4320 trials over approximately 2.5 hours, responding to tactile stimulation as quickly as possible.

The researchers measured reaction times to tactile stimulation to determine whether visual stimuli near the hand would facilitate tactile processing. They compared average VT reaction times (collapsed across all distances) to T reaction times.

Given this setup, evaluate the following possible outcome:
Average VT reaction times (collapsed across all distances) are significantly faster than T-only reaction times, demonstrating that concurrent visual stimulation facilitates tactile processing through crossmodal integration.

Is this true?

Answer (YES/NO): YES